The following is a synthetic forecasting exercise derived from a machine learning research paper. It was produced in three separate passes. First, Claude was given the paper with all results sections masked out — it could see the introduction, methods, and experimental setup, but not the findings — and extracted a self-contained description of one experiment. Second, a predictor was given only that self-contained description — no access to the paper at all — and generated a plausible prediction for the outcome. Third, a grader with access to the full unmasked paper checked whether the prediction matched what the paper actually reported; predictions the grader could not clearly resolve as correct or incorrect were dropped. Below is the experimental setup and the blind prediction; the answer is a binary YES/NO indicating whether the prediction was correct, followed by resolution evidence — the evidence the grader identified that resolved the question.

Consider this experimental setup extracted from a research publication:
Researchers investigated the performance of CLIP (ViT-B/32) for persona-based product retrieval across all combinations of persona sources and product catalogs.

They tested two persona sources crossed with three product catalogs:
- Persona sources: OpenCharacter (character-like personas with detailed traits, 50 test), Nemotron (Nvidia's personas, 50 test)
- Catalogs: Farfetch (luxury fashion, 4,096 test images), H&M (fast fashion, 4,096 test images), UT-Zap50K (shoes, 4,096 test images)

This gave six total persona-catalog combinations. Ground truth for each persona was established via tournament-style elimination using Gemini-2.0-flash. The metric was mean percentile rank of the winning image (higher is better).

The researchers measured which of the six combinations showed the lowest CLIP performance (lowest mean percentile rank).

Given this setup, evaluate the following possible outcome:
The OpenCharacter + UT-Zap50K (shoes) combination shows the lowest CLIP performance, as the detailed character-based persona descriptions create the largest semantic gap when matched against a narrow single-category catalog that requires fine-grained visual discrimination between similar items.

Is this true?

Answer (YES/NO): YES